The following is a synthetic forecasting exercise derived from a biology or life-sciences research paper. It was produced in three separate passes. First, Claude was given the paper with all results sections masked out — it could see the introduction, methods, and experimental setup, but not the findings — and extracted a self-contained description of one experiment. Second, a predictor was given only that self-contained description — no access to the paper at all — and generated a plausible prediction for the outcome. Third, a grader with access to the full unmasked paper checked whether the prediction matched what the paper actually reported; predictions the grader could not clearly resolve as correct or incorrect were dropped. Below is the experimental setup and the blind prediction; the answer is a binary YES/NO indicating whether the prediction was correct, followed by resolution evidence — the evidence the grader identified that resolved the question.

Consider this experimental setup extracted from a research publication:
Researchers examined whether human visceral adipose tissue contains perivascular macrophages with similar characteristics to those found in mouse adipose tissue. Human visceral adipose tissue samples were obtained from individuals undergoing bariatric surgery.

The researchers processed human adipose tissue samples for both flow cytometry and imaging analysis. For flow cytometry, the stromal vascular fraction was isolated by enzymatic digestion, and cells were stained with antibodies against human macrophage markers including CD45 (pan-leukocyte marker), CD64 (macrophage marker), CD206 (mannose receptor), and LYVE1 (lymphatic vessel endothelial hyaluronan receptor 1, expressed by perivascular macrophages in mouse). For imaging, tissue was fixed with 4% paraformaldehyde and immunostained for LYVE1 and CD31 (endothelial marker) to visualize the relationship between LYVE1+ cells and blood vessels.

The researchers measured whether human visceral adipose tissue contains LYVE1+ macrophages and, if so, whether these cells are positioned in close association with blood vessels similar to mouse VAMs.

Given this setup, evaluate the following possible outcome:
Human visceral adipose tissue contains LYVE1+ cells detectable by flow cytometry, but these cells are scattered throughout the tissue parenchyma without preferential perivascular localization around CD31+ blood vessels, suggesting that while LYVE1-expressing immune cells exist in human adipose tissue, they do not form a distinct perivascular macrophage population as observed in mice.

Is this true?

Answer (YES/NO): NO